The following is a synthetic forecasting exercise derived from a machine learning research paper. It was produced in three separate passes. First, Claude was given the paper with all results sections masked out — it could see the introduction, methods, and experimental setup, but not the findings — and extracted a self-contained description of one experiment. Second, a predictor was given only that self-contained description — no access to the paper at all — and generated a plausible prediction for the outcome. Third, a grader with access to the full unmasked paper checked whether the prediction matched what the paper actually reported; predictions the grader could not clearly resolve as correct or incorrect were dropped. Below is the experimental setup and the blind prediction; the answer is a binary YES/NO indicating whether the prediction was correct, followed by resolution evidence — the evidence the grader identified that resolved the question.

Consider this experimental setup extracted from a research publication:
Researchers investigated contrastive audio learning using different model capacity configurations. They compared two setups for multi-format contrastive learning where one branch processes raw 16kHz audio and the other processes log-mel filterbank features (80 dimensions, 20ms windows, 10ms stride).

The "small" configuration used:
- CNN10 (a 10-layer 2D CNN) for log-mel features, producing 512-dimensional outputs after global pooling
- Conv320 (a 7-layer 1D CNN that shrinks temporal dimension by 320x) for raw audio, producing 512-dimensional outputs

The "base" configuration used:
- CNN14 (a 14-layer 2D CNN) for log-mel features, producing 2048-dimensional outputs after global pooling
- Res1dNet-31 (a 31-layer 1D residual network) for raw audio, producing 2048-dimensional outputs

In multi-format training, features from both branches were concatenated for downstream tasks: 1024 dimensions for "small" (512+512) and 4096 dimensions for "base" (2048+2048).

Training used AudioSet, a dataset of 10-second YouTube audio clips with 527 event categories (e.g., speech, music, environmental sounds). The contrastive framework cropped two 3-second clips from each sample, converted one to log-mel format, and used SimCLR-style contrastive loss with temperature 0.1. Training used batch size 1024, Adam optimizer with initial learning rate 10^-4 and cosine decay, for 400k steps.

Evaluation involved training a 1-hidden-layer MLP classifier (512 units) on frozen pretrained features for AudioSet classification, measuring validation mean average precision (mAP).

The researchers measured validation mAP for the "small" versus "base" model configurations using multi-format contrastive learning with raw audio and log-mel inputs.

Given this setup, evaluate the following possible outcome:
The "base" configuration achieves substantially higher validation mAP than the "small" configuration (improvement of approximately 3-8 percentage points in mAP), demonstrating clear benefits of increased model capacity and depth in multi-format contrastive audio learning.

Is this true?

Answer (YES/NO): NO